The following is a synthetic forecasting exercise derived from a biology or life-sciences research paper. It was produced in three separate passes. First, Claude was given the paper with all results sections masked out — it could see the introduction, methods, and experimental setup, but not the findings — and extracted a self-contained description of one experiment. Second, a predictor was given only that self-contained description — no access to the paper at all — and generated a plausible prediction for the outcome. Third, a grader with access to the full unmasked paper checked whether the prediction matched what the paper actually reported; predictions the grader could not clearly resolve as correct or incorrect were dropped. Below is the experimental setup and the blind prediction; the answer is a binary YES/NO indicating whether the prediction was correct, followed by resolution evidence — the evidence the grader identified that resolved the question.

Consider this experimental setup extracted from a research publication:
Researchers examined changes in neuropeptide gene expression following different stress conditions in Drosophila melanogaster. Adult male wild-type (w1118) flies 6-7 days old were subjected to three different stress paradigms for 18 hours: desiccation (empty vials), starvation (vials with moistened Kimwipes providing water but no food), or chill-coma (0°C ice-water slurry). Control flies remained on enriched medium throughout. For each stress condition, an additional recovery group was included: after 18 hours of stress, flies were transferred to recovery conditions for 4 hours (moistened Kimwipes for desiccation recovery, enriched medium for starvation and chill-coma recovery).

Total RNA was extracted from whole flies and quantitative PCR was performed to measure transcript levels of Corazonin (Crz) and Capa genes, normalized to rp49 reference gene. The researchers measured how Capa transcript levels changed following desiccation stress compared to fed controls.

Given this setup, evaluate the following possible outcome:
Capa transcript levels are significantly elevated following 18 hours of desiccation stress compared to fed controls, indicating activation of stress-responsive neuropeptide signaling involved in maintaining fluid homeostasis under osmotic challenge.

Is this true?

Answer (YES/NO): YES